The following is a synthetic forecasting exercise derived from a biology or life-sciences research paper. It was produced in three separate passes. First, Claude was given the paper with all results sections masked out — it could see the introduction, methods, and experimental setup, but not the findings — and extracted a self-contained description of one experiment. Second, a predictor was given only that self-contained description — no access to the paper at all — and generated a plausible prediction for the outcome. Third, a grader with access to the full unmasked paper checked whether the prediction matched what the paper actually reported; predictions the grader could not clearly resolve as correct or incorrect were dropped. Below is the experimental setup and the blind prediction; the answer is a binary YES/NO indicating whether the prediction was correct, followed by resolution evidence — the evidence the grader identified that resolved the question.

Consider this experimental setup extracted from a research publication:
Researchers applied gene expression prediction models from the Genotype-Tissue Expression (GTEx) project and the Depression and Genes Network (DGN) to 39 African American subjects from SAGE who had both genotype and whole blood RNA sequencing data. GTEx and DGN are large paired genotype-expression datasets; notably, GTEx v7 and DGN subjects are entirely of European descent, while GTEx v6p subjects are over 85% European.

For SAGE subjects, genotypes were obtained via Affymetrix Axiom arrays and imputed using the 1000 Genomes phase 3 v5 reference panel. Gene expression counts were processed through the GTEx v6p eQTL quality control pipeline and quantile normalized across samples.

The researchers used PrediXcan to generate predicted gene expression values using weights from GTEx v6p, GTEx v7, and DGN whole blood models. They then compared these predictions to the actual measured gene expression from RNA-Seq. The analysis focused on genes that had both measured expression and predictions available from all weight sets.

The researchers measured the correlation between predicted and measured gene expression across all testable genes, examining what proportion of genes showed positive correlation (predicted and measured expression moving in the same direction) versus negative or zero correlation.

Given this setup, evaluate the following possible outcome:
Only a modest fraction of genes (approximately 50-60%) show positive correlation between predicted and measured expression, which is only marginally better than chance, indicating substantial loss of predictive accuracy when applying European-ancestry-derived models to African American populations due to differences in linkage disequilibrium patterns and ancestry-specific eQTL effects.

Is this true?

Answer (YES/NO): NO